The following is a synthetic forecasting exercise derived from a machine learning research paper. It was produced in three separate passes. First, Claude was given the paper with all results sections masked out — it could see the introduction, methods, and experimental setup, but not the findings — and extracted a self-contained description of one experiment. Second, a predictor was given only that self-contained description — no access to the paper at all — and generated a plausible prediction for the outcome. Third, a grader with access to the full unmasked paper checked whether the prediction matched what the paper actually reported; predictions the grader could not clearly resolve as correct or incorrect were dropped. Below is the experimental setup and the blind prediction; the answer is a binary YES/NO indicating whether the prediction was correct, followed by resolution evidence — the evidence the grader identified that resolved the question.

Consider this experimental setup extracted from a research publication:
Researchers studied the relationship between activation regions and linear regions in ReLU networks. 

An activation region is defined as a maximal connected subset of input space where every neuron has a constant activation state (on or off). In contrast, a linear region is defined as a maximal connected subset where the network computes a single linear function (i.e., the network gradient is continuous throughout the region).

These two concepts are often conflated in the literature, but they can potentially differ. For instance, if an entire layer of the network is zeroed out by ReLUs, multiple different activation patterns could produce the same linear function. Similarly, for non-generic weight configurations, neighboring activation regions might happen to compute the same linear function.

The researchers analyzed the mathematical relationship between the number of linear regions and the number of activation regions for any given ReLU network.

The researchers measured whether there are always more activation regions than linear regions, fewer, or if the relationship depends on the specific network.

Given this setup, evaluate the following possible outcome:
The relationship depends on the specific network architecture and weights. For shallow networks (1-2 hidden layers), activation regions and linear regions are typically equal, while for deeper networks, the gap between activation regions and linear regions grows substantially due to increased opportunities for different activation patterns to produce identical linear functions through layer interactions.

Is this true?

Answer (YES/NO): NO